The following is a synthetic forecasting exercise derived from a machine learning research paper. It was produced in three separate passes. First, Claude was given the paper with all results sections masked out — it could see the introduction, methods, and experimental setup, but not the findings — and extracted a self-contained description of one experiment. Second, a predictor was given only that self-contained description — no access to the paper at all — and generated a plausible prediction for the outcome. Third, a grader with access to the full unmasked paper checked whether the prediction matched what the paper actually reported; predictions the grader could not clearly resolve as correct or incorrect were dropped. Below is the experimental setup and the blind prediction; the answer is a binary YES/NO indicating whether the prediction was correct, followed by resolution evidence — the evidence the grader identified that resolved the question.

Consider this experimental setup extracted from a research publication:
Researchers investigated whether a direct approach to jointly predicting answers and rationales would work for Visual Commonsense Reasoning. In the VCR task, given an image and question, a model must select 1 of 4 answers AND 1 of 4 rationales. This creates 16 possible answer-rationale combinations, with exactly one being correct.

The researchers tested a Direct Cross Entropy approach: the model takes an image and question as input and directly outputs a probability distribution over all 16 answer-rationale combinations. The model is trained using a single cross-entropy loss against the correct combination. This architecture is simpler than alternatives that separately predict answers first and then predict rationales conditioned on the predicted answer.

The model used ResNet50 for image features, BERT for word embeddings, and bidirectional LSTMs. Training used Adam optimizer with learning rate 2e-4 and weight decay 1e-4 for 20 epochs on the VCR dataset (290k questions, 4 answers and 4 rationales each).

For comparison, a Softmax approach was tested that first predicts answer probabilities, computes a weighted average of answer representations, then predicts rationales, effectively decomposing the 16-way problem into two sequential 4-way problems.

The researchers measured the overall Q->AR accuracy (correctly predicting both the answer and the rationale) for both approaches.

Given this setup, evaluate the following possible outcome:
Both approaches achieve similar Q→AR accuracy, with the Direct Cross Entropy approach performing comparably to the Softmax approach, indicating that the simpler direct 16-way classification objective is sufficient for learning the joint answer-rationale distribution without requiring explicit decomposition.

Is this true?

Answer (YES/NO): NO